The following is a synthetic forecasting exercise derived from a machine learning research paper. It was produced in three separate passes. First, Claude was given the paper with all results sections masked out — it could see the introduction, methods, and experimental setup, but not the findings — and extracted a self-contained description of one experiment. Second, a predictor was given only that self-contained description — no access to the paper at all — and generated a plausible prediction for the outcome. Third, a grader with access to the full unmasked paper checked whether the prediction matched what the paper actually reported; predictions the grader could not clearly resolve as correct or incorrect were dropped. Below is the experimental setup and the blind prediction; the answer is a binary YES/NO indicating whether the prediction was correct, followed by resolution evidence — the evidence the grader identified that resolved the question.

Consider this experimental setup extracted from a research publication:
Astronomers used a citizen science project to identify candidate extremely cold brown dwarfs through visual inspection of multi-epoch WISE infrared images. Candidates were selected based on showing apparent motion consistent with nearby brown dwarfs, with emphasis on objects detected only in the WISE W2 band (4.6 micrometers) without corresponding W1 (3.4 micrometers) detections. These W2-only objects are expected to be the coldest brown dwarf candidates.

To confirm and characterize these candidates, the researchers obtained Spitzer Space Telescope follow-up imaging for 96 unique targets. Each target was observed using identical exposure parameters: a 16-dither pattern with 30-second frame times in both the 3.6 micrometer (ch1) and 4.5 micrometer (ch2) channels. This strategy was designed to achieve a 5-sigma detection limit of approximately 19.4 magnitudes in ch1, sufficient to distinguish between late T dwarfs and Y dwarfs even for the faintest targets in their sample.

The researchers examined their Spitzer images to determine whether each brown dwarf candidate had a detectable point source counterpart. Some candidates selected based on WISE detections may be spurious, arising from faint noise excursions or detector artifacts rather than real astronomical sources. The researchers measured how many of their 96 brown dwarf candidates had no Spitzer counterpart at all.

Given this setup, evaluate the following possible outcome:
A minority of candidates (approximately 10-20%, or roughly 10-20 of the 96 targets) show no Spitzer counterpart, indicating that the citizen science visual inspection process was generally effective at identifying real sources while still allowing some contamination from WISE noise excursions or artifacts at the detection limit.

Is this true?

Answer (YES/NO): NO